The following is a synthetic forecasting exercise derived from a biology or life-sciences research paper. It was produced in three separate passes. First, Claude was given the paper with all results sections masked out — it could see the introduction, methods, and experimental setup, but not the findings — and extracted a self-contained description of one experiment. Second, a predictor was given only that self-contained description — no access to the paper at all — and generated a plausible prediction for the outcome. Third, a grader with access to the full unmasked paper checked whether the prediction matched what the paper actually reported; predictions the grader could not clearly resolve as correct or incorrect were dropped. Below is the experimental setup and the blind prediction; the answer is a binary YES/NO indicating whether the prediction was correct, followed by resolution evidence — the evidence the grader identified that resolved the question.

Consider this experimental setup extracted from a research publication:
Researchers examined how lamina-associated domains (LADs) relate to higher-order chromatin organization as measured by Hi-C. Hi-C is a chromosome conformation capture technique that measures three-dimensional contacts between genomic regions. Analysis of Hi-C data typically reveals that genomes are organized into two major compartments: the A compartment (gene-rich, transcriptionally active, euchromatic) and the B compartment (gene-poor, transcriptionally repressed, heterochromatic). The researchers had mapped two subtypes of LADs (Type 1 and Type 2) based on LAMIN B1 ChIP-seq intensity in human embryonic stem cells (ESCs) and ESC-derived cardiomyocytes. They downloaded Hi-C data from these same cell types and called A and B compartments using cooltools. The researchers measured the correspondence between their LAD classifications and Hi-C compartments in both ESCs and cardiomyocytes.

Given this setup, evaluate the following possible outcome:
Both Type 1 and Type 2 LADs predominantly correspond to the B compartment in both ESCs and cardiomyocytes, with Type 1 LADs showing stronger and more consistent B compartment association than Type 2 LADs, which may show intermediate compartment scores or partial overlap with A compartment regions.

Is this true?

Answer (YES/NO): YES